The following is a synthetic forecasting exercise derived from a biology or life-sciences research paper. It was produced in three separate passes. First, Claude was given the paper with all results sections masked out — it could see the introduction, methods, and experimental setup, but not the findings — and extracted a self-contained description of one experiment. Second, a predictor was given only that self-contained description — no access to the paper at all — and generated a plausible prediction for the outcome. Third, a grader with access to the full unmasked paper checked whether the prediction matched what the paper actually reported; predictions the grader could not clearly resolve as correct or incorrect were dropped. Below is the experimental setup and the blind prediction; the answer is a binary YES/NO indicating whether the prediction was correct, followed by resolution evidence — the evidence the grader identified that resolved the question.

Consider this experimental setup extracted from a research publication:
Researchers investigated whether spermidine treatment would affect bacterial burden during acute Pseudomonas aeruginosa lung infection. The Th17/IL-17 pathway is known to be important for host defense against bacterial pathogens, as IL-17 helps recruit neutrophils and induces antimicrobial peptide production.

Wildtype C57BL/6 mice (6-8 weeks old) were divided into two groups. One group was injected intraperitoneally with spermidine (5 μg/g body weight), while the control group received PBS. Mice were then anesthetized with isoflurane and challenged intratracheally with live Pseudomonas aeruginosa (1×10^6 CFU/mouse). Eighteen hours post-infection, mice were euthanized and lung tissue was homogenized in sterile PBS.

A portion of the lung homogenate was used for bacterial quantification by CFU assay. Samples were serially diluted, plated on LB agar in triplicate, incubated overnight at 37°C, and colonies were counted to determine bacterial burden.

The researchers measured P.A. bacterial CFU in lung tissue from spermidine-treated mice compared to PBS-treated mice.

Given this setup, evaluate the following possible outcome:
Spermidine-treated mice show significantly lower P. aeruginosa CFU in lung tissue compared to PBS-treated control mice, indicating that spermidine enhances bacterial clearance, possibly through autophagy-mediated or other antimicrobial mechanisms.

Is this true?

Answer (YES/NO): NO